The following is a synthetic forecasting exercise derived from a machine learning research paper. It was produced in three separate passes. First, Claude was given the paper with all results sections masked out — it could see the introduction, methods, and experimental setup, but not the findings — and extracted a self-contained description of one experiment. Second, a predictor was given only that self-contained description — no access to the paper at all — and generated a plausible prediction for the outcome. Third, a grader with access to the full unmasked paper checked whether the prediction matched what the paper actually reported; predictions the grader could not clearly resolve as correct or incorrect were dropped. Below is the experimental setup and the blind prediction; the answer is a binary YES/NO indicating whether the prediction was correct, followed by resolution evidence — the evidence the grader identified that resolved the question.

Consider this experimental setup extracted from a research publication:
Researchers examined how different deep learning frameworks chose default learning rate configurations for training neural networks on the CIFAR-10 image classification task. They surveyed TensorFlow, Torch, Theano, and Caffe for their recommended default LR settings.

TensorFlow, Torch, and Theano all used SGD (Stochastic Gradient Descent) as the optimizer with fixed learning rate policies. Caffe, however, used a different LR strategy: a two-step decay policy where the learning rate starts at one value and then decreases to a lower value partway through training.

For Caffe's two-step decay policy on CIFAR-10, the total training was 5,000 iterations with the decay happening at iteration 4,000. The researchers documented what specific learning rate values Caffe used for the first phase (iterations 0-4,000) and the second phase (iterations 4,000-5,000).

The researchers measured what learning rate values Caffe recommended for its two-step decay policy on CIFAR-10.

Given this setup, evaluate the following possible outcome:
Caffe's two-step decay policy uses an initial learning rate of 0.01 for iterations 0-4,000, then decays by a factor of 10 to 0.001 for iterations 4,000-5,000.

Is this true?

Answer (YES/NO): NO